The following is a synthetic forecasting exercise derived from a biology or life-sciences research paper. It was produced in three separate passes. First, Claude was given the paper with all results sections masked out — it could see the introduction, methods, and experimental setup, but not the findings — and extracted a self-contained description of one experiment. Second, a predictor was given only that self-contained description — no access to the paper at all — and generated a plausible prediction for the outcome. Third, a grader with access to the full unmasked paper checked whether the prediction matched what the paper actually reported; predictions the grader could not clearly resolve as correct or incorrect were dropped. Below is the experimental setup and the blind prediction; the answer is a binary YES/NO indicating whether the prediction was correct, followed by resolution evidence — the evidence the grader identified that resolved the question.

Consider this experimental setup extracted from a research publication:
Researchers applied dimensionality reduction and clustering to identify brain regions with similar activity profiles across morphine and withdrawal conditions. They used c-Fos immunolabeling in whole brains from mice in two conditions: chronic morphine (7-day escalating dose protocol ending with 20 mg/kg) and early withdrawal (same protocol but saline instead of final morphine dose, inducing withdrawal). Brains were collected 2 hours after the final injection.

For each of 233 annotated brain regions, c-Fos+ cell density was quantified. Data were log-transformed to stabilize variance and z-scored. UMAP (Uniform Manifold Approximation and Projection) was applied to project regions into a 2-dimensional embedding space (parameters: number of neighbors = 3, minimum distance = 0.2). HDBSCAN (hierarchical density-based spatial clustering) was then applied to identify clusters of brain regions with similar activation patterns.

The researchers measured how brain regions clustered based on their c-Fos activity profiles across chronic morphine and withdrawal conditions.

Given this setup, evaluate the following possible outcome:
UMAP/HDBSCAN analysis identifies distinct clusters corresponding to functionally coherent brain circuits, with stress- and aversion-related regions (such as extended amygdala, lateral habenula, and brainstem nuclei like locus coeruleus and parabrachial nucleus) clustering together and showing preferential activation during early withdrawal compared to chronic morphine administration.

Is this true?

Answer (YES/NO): NO